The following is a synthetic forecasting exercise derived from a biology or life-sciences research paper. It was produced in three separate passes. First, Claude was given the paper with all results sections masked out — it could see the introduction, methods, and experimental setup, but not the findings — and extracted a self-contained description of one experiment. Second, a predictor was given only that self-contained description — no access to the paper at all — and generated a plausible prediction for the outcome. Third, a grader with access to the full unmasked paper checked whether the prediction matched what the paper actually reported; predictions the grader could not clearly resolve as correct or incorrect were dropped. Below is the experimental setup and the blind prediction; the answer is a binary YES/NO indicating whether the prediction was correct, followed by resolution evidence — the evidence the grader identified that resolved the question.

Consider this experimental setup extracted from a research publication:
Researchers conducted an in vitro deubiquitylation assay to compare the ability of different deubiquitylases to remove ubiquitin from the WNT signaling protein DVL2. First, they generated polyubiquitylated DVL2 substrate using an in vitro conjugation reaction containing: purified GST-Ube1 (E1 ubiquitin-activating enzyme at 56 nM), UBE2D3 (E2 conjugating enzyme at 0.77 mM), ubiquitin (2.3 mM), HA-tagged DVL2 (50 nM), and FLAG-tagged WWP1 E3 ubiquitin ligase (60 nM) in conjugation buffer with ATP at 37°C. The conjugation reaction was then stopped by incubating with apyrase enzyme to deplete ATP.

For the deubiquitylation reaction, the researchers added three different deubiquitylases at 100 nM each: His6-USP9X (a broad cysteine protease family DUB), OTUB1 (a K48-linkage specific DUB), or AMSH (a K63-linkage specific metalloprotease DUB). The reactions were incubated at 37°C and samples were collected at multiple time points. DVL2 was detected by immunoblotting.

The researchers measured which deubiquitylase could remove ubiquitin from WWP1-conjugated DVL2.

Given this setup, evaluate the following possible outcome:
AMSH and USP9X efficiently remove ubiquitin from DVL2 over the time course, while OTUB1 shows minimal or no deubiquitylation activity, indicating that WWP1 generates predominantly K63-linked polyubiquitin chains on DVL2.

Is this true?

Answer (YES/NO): NO